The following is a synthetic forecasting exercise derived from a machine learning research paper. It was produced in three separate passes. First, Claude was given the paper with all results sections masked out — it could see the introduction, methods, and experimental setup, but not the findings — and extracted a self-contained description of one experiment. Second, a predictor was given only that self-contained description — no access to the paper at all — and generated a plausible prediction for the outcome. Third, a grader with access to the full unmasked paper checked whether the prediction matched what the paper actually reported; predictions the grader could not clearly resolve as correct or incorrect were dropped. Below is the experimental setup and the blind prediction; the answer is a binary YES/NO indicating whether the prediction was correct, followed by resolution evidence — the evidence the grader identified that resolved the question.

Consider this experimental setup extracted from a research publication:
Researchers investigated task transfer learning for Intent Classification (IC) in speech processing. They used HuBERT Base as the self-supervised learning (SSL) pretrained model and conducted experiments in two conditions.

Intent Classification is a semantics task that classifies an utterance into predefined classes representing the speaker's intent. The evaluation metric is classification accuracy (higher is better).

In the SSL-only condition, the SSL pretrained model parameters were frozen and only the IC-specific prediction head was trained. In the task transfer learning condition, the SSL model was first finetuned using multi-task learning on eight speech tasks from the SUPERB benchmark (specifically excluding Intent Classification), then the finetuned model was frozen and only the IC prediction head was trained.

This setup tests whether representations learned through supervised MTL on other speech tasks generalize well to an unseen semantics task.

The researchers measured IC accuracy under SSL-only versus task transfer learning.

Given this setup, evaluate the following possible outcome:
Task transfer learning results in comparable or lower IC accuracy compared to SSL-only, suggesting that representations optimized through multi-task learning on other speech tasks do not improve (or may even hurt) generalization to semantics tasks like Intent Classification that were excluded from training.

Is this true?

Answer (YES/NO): YES